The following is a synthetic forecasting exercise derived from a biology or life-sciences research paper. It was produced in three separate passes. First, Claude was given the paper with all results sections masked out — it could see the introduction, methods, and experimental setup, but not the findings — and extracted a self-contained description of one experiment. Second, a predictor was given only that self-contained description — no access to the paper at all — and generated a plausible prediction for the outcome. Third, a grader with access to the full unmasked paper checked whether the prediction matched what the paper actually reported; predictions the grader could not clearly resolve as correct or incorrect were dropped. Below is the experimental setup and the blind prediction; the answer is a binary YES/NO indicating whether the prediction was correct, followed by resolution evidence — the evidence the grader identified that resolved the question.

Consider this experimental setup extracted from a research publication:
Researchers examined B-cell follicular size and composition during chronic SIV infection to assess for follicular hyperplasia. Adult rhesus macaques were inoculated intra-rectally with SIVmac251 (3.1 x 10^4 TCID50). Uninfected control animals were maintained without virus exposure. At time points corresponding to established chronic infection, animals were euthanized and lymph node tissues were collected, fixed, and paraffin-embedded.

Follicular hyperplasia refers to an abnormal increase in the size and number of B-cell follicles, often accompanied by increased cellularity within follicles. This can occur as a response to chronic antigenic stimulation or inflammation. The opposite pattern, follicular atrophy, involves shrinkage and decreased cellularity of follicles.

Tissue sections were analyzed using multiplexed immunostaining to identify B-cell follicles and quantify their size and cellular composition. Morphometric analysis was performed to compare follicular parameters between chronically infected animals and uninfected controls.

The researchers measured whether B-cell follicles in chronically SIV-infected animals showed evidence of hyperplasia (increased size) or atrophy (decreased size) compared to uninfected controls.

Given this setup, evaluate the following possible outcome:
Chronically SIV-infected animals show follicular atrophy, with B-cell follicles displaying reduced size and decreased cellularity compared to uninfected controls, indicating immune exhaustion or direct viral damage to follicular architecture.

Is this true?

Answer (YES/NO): NO